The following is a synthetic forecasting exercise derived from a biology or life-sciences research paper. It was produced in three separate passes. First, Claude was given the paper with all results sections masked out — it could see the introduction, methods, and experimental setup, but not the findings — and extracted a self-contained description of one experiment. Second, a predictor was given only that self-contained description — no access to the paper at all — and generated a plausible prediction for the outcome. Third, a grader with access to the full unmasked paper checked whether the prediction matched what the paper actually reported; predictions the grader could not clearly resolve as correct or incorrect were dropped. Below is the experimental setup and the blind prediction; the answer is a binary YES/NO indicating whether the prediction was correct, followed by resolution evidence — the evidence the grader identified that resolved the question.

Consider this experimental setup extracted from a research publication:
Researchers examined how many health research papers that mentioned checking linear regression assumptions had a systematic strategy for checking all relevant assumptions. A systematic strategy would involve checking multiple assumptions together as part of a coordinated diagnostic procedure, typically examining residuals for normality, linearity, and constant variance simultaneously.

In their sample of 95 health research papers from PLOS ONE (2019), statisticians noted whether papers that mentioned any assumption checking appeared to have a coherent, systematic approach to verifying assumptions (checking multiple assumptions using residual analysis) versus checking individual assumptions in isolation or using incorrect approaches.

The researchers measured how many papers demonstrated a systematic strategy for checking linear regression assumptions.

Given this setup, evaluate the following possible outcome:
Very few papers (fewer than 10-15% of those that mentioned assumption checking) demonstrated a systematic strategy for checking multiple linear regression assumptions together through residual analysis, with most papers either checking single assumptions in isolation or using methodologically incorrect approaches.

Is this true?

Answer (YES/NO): YES